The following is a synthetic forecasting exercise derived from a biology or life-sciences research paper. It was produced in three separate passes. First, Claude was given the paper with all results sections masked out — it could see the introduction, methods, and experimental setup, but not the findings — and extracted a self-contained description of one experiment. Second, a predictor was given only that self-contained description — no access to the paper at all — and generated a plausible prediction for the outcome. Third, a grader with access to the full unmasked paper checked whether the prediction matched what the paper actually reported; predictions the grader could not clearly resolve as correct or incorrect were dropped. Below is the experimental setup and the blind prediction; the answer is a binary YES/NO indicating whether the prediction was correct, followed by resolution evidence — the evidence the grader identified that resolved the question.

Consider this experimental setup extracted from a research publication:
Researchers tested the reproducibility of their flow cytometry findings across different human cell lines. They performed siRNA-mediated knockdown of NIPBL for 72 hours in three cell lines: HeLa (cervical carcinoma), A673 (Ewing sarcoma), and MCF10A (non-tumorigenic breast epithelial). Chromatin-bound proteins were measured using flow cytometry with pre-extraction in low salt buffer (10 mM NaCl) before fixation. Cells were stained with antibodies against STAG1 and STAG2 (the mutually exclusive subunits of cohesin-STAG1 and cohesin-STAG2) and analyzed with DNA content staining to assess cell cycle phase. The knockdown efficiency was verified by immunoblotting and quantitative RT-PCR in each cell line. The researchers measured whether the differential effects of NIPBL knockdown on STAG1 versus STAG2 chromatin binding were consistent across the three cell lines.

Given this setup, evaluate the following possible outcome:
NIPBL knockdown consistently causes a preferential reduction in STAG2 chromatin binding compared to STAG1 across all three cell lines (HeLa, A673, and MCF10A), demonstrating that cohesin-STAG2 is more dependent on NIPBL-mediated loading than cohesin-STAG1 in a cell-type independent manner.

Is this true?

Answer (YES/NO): NO